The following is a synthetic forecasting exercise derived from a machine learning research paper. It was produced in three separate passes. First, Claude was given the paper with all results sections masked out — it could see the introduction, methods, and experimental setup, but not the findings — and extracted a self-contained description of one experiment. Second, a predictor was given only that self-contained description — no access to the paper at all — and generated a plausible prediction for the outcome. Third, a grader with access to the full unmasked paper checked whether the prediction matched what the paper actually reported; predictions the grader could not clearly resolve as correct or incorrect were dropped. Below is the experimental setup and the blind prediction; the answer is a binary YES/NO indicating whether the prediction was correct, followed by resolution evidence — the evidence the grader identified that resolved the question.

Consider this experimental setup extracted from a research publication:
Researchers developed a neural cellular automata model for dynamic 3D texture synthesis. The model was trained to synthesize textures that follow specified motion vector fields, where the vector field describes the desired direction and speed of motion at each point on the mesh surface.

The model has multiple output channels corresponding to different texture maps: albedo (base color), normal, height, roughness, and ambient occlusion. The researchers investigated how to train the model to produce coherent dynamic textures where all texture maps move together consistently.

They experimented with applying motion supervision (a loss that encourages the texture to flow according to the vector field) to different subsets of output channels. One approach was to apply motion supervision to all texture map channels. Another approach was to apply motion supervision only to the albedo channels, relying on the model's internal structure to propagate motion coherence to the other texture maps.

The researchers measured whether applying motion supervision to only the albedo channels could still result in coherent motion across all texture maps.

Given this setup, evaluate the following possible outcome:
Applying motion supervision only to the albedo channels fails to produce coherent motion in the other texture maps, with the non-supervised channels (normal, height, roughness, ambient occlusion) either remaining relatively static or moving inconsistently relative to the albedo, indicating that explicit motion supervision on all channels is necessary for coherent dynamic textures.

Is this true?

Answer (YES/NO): NO